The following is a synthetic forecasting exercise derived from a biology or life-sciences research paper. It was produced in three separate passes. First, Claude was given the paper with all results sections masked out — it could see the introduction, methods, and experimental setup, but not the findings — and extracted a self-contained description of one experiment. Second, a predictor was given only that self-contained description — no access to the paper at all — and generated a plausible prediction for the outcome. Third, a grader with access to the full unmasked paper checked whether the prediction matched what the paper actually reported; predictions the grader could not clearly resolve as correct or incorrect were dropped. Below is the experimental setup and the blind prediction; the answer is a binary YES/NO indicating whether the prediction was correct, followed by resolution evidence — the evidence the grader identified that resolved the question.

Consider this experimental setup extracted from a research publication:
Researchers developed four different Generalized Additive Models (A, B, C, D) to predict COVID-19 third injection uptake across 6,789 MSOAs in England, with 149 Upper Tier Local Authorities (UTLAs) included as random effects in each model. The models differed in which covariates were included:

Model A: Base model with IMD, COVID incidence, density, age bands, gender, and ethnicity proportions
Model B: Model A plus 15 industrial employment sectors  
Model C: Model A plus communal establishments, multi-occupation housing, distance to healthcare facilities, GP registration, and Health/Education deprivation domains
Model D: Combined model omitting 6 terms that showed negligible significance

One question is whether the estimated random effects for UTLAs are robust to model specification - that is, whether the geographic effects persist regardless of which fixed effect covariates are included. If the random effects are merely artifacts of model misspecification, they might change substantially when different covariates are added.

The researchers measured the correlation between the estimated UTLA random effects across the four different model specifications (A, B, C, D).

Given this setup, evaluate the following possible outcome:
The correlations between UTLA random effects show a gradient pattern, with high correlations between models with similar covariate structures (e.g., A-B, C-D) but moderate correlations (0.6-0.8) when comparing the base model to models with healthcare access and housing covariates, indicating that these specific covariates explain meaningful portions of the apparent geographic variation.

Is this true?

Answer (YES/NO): NO